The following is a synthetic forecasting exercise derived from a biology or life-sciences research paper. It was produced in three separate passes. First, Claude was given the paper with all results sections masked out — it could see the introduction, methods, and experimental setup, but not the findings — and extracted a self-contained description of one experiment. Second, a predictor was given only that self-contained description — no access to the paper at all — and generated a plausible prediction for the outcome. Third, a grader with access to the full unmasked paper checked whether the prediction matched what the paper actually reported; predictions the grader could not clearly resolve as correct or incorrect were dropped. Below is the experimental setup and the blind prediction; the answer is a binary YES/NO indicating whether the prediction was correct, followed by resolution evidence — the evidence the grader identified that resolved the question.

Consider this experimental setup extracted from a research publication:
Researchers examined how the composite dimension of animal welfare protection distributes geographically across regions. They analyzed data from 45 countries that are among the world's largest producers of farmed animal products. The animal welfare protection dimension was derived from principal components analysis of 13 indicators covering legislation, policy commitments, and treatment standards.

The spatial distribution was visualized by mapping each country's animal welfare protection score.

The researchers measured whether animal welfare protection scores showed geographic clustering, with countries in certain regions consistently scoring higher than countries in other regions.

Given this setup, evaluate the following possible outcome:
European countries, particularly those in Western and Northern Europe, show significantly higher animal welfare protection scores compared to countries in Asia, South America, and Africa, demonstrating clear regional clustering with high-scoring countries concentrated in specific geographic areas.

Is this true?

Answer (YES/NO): NO